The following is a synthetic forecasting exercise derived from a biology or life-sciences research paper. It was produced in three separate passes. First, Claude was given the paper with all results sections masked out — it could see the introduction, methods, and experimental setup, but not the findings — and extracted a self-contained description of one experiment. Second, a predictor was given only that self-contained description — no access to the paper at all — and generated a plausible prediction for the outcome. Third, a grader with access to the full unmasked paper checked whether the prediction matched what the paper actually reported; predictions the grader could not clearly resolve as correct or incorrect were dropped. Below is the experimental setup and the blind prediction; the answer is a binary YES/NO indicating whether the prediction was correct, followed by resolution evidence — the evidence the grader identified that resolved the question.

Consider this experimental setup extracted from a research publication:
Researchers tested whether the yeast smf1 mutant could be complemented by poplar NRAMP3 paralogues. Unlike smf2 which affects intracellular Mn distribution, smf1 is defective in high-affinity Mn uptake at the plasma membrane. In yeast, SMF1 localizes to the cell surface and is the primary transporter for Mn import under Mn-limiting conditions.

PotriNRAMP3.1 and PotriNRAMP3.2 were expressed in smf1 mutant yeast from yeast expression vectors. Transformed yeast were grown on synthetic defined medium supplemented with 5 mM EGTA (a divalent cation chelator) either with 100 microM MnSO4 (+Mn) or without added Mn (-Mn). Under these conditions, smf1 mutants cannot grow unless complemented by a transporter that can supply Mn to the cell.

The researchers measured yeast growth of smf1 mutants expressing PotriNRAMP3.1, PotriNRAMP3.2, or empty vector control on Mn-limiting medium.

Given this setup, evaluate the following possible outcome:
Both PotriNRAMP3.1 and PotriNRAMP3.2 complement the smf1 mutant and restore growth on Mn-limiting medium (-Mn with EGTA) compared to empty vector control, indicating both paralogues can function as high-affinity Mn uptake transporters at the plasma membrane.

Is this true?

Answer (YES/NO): NO